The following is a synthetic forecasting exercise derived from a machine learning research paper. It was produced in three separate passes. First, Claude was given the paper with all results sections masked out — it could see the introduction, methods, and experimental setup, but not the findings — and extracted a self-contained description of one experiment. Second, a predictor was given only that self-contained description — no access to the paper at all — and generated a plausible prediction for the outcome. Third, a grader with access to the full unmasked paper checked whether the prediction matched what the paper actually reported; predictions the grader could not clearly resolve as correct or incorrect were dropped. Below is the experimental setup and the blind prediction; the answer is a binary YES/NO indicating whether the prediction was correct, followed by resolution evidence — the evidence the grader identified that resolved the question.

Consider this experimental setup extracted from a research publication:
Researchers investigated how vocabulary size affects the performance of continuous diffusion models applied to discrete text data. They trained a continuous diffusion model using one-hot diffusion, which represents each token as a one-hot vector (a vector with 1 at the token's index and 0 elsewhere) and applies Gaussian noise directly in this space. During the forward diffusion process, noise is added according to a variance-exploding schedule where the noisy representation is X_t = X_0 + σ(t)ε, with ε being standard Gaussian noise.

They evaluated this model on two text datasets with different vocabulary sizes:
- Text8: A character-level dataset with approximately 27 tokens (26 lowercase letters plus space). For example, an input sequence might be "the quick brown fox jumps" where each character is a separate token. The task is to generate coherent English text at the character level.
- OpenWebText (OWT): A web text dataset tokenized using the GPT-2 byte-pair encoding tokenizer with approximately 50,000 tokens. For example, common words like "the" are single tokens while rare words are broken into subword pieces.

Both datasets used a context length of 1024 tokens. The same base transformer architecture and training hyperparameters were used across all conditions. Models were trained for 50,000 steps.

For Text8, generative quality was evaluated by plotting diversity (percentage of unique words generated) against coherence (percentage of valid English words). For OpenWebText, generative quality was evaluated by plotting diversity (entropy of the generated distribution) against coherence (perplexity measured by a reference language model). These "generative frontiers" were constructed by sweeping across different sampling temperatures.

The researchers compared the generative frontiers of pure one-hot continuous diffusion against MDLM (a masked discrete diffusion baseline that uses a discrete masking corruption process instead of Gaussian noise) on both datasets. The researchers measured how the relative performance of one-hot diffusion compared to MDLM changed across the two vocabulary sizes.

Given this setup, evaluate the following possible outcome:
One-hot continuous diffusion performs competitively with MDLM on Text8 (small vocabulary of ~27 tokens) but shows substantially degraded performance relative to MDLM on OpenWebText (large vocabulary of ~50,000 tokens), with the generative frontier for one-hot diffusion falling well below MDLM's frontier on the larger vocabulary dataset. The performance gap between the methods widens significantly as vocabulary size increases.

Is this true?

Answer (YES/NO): YES